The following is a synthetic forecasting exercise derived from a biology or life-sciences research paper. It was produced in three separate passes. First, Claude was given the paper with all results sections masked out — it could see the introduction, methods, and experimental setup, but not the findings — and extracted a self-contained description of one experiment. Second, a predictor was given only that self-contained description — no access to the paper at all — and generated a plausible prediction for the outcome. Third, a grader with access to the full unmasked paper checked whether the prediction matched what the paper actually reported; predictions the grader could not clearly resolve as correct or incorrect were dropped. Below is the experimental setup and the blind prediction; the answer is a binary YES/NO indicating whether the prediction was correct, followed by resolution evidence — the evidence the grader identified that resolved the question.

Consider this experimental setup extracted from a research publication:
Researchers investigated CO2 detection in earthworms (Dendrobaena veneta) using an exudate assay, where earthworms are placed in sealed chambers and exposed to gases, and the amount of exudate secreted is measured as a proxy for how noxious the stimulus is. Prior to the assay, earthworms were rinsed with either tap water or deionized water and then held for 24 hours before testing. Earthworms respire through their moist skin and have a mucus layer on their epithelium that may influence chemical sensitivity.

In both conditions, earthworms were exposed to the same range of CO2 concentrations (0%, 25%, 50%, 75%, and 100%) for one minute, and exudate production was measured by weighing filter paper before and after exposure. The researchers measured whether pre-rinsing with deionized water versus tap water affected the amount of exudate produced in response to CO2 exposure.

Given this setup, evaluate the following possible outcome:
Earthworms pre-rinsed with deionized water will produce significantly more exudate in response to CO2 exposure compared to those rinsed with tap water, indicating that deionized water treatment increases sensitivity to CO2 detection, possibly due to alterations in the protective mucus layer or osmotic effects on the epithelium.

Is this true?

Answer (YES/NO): YES